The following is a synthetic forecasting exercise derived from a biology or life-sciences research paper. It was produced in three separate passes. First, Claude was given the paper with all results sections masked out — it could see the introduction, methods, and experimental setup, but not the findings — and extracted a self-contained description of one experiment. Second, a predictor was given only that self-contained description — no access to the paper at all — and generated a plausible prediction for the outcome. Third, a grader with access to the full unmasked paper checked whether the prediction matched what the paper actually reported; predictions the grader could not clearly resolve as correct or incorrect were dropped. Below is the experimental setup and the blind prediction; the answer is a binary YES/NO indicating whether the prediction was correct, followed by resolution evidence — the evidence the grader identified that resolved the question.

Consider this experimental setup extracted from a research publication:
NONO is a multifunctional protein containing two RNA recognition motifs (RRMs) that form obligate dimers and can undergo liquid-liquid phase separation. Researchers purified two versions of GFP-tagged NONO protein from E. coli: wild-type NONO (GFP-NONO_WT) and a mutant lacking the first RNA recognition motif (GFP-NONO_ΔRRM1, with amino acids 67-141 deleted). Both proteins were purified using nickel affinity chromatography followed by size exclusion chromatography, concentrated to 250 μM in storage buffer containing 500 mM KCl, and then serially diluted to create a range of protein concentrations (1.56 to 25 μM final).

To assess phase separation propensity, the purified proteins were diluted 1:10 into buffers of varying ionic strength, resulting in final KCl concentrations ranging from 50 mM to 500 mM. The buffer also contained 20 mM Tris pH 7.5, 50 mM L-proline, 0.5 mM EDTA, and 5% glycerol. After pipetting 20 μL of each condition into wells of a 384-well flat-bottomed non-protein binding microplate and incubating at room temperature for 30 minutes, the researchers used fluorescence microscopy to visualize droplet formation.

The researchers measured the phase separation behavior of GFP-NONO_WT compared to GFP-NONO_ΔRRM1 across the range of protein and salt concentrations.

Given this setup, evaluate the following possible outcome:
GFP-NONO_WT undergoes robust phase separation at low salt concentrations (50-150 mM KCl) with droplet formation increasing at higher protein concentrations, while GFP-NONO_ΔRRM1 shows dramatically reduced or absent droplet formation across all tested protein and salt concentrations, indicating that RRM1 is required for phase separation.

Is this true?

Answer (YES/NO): NO